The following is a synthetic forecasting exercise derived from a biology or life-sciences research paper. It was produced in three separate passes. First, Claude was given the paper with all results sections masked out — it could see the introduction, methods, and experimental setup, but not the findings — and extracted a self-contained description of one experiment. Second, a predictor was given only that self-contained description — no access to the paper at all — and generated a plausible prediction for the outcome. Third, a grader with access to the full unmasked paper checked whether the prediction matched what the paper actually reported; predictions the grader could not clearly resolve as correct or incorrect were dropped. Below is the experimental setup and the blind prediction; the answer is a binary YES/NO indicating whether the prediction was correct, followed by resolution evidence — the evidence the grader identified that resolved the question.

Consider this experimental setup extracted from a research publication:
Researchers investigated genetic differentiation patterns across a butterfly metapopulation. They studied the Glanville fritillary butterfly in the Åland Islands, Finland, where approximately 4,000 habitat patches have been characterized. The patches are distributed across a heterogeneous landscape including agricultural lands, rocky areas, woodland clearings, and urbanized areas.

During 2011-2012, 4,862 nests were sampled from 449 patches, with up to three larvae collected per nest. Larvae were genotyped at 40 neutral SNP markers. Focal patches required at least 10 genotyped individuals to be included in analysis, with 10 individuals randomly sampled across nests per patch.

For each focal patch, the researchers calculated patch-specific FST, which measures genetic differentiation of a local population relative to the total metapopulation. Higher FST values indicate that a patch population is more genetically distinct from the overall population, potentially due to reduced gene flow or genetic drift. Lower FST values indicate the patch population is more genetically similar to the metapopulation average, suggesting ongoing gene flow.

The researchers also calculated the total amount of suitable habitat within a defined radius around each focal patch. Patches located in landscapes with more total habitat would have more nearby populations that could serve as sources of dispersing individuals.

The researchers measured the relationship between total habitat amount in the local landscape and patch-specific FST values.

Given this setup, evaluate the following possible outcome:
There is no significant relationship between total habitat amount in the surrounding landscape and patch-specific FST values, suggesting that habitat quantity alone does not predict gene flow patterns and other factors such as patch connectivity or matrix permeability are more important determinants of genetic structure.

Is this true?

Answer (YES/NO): NO